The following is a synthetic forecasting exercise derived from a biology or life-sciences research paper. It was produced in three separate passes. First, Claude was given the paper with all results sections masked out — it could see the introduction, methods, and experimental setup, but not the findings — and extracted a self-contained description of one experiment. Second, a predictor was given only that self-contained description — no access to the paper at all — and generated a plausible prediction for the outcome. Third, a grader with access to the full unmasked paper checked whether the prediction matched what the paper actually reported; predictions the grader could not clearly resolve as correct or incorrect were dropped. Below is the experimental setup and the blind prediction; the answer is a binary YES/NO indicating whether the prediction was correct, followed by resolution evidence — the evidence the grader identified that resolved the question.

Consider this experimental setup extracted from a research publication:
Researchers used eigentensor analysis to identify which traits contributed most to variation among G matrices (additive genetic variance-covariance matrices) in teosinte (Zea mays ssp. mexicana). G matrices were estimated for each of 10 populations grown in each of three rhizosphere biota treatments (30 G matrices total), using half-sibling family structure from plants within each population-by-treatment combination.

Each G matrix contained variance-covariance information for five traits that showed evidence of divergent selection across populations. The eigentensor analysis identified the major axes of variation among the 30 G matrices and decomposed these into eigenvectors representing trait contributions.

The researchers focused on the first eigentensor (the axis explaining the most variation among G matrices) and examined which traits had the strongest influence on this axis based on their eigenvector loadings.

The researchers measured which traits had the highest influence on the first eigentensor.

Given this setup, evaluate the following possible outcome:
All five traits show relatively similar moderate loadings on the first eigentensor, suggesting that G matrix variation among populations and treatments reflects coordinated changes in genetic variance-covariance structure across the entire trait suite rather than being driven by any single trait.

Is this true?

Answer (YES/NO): NO